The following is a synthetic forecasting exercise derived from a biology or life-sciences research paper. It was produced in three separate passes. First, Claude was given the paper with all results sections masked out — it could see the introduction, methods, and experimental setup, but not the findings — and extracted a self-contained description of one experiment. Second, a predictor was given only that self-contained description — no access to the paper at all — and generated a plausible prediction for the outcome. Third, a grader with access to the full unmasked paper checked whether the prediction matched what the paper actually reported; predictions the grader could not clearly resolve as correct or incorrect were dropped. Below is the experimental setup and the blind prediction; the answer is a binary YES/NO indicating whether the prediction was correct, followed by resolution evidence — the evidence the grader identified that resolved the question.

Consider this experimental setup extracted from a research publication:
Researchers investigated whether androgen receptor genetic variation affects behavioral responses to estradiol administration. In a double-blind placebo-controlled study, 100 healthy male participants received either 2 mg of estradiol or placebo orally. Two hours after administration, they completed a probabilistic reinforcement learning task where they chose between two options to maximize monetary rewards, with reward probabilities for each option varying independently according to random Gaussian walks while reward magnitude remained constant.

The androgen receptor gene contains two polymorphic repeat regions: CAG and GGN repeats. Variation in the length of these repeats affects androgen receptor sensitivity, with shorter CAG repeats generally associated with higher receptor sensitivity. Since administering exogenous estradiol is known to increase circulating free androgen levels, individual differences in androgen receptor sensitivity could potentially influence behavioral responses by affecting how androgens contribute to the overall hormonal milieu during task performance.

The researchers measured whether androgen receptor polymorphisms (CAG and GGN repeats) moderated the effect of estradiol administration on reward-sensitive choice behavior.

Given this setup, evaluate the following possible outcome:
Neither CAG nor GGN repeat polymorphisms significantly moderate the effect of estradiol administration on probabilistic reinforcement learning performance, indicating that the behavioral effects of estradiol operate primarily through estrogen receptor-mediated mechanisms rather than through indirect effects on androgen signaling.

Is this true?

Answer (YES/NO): NO